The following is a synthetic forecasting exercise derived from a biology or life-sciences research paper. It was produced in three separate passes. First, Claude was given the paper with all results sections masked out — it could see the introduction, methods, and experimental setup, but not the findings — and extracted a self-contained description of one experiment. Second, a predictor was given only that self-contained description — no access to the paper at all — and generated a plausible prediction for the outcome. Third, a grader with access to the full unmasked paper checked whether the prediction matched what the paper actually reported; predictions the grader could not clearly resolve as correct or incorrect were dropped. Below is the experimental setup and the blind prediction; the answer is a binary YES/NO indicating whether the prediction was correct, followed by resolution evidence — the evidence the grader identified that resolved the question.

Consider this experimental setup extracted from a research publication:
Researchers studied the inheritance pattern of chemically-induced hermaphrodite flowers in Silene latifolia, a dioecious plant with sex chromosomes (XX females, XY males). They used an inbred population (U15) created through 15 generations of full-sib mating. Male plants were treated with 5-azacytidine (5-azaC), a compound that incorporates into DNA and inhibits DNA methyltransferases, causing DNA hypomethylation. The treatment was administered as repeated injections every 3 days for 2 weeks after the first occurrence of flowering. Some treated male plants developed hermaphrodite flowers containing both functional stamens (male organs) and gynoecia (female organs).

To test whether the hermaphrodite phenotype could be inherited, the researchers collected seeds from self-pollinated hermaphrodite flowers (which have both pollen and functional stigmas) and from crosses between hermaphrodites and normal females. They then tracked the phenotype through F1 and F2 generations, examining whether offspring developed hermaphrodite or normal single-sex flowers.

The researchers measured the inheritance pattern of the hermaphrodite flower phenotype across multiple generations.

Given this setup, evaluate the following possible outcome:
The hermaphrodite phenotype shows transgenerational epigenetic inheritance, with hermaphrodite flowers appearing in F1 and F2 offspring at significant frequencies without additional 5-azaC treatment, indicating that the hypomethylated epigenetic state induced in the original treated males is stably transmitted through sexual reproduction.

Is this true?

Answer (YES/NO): YES